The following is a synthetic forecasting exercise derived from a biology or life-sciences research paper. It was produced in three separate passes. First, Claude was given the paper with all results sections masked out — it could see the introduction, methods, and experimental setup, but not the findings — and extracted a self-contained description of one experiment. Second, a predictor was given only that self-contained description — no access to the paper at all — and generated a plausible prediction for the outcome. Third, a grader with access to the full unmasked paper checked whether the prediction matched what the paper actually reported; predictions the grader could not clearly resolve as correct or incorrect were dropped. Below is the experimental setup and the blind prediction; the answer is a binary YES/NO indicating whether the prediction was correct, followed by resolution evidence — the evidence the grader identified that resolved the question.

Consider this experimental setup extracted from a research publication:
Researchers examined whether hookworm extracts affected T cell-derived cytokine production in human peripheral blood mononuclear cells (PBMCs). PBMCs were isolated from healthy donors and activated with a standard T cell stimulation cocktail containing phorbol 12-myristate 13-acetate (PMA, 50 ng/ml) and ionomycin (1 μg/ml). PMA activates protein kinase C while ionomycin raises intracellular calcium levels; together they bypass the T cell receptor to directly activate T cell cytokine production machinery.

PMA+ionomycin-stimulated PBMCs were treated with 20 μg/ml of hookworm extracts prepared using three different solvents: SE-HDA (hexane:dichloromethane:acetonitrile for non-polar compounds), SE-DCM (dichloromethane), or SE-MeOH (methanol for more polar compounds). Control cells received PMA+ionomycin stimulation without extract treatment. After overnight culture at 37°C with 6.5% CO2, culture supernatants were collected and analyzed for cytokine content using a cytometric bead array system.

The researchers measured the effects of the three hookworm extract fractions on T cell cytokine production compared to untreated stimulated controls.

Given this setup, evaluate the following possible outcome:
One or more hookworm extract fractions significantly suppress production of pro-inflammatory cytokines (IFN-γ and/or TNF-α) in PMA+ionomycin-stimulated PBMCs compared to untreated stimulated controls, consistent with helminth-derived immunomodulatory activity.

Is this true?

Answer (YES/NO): YES